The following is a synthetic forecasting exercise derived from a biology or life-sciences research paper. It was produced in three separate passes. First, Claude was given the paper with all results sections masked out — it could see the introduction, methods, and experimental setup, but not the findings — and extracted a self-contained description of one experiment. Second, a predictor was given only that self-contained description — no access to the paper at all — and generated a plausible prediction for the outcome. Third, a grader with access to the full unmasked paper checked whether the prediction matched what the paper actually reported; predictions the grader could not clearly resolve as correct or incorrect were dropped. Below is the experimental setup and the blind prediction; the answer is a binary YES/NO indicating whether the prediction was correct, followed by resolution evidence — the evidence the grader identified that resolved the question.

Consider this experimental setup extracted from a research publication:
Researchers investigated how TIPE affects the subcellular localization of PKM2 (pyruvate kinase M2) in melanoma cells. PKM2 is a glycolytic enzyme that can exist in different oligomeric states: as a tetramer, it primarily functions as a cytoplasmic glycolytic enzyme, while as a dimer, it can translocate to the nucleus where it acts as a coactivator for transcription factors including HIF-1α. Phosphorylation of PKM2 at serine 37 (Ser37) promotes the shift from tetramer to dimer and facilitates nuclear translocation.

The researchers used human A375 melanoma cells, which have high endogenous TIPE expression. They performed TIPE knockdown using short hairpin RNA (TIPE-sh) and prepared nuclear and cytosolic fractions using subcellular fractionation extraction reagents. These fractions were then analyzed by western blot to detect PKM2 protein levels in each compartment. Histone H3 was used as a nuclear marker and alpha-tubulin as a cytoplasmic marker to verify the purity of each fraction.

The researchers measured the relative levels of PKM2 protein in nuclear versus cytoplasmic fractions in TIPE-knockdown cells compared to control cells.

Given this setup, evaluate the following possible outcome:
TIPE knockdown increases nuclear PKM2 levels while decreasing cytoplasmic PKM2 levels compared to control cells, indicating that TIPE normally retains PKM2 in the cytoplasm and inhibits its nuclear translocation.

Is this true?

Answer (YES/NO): NO